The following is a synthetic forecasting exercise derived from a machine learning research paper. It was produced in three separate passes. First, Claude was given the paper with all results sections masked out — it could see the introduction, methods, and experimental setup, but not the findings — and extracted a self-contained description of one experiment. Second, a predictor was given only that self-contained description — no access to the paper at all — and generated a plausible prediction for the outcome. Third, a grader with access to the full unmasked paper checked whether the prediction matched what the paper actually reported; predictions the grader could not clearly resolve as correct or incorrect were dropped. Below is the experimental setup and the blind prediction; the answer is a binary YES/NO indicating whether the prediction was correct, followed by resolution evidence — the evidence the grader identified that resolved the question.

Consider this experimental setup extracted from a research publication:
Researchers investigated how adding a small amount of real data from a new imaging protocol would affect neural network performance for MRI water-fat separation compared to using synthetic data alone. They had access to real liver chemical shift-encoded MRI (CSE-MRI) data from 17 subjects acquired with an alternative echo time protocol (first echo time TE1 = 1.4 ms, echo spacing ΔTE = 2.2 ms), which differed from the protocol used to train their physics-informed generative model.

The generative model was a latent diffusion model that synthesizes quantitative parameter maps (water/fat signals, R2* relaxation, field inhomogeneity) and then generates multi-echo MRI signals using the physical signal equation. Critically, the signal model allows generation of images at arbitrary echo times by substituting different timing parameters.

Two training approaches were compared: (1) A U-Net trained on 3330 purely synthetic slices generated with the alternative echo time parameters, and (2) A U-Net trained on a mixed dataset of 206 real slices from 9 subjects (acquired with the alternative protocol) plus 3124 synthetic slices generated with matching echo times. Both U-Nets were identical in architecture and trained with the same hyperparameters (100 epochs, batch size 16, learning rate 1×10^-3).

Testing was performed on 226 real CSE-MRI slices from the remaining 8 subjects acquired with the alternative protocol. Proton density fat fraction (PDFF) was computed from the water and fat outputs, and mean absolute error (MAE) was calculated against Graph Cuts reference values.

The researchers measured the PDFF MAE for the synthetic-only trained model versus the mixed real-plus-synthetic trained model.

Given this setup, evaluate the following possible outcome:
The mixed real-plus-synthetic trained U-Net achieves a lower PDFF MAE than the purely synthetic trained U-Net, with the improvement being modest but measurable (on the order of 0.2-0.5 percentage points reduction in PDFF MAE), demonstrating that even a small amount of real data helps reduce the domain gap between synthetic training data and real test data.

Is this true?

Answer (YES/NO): YES